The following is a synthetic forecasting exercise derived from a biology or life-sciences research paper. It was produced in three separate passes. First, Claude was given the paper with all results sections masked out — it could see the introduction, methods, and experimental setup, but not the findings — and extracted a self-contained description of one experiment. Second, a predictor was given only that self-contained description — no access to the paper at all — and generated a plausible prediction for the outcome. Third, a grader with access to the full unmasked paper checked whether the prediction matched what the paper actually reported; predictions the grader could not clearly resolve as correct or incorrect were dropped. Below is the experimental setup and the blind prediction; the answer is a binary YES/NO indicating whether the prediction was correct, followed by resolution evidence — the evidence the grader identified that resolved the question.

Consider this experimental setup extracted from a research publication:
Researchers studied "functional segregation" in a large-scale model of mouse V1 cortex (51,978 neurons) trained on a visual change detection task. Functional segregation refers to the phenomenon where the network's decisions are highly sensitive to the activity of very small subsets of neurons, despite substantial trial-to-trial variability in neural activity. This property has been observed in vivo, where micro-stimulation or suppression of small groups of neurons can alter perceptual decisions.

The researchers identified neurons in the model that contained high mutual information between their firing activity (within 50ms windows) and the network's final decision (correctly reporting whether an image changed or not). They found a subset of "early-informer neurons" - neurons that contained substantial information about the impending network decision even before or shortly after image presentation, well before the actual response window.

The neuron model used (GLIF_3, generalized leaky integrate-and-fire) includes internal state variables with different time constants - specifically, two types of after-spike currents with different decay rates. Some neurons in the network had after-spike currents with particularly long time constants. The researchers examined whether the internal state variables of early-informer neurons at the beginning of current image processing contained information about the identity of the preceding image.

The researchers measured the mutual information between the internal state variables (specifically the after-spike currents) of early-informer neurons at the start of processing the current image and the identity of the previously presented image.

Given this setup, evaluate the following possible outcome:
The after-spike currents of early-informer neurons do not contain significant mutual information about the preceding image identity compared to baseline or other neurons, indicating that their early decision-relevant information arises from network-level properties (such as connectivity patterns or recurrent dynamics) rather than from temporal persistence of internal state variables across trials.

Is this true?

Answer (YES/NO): NO